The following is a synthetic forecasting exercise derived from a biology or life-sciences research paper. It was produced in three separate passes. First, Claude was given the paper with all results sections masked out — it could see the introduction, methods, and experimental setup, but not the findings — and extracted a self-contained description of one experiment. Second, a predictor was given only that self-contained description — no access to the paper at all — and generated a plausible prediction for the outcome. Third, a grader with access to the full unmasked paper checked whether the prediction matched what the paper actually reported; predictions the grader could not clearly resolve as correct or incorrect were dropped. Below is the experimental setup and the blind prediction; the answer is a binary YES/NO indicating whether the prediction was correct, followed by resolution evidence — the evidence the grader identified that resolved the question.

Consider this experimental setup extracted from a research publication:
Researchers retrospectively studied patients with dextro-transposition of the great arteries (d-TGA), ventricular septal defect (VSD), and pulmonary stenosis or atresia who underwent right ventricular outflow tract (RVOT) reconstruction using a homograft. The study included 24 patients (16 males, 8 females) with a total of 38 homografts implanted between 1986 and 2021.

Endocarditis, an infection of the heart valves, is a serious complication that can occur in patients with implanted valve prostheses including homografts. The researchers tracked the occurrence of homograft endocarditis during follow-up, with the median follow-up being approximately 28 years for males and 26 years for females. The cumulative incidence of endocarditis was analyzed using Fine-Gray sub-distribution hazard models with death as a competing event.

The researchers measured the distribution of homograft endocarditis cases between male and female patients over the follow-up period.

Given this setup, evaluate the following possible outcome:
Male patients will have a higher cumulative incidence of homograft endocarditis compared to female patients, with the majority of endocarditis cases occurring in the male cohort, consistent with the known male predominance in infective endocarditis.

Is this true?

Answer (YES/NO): YES